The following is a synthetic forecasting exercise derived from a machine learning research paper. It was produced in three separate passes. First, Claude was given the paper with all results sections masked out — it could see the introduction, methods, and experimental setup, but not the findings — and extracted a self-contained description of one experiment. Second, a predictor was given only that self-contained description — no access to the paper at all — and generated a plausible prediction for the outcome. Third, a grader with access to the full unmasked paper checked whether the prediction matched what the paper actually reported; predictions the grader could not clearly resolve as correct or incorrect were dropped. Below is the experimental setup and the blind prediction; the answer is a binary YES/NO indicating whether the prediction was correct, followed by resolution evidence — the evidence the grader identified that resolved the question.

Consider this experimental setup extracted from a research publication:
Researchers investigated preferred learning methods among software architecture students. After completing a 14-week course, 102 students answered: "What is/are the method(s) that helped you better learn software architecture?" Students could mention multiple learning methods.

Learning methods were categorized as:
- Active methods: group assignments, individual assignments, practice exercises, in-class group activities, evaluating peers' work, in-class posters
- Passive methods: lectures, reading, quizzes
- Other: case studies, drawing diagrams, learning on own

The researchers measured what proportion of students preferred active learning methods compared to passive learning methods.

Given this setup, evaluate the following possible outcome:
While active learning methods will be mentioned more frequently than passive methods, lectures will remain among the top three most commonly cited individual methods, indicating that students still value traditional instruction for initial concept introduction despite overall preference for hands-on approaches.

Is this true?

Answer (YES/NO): NO